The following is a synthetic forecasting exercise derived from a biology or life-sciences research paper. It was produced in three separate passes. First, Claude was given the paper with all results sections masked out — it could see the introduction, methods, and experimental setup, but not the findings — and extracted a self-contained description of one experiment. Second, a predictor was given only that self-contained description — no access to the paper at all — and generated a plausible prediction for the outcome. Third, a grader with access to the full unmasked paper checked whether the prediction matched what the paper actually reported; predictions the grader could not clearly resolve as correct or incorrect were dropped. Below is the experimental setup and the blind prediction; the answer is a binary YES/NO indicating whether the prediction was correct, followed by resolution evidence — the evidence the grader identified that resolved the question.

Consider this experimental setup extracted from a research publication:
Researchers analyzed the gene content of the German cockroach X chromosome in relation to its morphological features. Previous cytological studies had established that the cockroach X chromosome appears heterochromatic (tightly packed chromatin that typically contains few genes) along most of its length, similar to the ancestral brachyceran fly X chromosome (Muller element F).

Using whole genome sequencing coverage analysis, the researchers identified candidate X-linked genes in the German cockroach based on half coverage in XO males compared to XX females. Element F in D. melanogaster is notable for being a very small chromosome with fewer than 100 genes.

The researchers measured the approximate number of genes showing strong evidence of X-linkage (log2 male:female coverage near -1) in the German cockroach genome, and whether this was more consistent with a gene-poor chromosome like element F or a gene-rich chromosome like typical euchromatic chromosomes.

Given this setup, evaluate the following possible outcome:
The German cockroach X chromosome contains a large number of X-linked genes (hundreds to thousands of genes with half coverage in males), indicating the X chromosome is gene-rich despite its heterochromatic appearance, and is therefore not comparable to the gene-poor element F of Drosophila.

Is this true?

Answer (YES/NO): NO